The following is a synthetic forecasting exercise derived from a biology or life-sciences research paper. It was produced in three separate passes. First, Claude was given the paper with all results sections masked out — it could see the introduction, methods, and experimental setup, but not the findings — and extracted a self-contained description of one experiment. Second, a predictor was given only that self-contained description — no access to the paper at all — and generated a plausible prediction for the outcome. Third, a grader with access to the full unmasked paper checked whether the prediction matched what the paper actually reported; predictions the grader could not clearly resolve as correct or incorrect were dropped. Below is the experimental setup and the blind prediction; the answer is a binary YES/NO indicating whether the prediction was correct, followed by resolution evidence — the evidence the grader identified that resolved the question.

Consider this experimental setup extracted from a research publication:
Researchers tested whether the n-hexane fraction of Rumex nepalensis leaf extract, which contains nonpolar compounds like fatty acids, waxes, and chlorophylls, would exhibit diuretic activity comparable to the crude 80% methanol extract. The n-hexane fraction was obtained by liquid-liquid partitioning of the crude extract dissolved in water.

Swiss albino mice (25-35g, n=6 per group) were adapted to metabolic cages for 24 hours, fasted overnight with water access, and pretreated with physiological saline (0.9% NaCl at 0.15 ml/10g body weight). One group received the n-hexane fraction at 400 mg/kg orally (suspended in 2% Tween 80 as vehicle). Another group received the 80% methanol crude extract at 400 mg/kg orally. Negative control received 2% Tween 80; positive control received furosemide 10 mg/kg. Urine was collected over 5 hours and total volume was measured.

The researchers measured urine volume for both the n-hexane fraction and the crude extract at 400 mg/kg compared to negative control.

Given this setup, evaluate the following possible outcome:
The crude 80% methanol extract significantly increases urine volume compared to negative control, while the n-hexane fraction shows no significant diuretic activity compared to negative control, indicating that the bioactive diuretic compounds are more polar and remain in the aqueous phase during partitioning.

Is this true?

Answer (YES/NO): YES